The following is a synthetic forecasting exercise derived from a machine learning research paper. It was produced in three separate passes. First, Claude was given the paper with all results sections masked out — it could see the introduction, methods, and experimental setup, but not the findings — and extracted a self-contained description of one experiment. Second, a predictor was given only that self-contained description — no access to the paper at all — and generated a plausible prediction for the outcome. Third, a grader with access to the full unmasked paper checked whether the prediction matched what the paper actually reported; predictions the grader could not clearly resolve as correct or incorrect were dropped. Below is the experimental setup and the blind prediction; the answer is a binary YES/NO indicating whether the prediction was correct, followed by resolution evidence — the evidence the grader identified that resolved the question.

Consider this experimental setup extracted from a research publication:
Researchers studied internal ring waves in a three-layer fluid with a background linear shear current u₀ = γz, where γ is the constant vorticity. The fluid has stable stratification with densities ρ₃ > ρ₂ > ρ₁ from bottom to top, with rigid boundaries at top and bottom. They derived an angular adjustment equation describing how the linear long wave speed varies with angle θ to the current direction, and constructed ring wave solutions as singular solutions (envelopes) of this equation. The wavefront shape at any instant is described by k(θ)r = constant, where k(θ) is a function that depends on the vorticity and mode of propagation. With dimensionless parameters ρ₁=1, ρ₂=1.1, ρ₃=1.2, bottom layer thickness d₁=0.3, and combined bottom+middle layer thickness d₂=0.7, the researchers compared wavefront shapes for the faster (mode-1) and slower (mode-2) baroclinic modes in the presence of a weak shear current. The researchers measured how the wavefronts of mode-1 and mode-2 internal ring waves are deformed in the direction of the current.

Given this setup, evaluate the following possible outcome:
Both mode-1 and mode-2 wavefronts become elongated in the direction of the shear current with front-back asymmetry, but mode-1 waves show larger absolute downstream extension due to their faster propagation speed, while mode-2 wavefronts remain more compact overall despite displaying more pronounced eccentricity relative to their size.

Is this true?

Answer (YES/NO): NO